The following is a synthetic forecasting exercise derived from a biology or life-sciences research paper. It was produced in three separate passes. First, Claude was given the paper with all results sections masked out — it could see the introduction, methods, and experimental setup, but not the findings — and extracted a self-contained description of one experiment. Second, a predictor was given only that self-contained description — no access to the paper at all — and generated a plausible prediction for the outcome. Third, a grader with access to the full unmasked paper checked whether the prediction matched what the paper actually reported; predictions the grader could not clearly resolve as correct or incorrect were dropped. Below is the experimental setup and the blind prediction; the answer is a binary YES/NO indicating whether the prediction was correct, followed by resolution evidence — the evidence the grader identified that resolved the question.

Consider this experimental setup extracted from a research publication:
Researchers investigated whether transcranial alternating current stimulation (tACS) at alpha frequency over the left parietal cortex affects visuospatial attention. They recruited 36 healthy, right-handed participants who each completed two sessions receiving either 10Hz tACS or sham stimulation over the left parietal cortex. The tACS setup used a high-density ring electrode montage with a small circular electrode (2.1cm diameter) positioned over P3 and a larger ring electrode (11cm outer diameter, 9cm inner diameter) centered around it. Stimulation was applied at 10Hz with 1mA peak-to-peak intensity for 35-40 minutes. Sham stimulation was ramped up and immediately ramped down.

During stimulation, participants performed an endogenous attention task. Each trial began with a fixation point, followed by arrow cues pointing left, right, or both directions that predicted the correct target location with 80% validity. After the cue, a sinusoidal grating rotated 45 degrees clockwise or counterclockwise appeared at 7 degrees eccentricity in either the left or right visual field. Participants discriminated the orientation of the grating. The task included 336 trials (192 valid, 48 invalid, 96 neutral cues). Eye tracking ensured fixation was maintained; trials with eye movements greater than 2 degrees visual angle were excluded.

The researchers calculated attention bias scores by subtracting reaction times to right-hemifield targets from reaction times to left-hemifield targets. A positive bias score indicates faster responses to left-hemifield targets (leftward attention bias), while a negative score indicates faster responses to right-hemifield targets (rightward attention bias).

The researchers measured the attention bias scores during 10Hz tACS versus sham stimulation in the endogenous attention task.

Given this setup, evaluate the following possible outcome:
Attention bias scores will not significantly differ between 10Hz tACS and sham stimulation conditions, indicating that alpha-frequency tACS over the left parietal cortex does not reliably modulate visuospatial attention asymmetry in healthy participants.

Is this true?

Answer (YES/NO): NO